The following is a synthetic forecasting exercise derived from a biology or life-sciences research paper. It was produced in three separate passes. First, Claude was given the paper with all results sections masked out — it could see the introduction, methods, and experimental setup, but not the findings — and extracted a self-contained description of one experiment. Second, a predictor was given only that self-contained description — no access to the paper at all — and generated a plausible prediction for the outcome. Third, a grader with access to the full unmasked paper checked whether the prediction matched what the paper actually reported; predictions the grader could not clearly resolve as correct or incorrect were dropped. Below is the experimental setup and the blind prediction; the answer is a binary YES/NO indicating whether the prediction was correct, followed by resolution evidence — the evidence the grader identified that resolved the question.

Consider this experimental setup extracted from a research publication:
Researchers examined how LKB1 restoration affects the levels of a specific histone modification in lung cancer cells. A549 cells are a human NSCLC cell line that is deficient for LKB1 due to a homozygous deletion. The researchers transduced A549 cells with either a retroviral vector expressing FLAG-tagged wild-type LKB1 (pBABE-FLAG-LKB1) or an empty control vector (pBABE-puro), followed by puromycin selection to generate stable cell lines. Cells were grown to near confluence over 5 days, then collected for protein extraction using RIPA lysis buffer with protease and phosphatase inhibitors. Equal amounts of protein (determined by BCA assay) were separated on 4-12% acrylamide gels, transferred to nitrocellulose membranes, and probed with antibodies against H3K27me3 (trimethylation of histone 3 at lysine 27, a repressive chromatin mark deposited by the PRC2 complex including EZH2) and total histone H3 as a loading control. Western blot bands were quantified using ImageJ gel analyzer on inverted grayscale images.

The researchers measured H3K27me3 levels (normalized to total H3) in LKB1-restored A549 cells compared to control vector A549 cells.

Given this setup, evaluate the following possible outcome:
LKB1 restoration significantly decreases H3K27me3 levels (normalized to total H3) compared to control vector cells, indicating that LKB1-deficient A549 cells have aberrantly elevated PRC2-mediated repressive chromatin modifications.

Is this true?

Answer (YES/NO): NO